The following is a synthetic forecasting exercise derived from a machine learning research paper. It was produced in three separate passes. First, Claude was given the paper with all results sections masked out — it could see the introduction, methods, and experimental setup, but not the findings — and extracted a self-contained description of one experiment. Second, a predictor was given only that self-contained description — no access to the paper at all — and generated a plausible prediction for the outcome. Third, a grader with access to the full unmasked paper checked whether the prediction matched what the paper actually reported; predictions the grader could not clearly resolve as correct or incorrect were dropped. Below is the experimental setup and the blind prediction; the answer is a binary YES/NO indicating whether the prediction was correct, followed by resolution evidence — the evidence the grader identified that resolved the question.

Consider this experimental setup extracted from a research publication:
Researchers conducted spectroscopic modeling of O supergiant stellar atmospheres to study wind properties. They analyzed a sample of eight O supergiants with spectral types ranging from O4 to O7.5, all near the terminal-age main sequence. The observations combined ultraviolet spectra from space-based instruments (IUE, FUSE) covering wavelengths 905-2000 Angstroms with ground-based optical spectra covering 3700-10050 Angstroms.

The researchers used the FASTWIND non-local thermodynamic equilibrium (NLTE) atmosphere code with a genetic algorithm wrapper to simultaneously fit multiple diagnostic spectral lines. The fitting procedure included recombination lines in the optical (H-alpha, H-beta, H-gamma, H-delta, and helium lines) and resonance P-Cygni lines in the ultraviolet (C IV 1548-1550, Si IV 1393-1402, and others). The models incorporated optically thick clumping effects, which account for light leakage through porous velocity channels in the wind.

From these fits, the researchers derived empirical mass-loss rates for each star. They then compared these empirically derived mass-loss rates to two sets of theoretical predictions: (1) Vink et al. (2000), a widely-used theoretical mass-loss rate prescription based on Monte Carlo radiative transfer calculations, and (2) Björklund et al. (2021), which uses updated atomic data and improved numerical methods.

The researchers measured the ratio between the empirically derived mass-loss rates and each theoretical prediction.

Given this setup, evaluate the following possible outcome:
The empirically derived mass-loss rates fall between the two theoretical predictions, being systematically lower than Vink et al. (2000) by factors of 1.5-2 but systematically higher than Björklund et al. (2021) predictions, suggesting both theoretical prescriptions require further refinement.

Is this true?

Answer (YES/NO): NO